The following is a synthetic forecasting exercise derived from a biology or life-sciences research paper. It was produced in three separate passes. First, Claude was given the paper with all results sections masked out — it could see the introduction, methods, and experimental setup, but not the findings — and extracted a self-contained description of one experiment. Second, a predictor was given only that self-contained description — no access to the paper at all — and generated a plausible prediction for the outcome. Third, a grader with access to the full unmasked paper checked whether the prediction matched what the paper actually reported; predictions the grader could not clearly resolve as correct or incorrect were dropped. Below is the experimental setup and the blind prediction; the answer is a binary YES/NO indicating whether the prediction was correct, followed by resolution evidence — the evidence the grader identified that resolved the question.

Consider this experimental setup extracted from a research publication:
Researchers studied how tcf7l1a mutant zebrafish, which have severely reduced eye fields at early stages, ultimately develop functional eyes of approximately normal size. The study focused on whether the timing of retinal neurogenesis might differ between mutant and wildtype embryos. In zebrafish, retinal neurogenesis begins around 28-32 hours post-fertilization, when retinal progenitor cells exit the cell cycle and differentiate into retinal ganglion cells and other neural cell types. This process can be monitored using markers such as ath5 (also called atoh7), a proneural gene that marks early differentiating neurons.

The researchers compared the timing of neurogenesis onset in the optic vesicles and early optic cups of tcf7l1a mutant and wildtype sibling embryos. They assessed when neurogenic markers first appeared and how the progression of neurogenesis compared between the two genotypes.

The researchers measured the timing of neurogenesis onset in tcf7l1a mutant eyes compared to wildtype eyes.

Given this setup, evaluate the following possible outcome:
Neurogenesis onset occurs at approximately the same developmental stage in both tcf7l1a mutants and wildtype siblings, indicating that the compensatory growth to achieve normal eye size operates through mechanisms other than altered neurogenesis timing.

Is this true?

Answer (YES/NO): NO